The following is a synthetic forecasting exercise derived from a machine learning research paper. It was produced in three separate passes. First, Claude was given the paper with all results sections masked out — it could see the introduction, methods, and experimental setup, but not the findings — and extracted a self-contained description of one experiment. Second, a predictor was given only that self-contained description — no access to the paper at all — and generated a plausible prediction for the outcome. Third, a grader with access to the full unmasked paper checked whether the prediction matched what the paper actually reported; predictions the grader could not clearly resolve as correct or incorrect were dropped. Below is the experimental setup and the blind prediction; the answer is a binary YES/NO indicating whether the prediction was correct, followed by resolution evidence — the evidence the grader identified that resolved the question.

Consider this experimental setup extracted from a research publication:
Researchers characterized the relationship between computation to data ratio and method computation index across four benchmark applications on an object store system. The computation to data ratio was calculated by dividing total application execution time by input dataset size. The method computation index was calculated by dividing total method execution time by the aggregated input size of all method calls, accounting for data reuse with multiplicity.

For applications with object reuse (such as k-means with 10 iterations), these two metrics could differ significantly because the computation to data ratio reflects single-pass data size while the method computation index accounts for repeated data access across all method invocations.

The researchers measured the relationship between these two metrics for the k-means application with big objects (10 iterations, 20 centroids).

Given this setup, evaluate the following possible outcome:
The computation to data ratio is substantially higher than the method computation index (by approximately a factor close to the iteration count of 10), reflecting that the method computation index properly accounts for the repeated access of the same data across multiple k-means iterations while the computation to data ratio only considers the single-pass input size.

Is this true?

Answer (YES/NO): NO